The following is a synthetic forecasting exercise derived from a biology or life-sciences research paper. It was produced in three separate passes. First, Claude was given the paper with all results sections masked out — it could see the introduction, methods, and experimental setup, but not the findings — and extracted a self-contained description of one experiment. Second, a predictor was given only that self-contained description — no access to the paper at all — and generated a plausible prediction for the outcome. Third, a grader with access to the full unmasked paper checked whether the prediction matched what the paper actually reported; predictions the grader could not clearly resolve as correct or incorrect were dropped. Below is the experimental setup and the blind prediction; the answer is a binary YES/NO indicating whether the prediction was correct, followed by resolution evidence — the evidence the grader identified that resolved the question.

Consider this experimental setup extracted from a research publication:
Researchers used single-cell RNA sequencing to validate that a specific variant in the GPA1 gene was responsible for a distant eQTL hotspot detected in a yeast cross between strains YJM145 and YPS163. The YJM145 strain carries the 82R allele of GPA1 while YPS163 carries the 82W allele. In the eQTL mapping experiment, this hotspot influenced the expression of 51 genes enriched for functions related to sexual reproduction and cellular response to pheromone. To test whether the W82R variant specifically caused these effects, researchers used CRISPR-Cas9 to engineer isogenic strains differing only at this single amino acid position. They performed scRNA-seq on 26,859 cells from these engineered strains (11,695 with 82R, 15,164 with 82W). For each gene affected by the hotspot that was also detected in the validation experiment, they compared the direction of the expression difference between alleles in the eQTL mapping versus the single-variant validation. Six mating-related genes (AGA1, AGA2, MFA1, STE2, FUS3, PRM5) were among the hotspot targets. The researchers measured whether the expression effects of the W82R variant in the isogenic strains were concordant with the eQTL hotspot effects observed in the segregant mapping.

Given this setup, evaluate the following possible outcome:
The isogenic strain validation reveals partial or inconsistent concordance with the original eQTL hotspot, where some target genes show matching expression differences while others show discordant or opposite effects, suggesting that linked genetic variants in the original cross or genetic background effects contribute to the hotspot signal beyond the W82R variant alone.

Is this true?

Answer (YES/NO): NO